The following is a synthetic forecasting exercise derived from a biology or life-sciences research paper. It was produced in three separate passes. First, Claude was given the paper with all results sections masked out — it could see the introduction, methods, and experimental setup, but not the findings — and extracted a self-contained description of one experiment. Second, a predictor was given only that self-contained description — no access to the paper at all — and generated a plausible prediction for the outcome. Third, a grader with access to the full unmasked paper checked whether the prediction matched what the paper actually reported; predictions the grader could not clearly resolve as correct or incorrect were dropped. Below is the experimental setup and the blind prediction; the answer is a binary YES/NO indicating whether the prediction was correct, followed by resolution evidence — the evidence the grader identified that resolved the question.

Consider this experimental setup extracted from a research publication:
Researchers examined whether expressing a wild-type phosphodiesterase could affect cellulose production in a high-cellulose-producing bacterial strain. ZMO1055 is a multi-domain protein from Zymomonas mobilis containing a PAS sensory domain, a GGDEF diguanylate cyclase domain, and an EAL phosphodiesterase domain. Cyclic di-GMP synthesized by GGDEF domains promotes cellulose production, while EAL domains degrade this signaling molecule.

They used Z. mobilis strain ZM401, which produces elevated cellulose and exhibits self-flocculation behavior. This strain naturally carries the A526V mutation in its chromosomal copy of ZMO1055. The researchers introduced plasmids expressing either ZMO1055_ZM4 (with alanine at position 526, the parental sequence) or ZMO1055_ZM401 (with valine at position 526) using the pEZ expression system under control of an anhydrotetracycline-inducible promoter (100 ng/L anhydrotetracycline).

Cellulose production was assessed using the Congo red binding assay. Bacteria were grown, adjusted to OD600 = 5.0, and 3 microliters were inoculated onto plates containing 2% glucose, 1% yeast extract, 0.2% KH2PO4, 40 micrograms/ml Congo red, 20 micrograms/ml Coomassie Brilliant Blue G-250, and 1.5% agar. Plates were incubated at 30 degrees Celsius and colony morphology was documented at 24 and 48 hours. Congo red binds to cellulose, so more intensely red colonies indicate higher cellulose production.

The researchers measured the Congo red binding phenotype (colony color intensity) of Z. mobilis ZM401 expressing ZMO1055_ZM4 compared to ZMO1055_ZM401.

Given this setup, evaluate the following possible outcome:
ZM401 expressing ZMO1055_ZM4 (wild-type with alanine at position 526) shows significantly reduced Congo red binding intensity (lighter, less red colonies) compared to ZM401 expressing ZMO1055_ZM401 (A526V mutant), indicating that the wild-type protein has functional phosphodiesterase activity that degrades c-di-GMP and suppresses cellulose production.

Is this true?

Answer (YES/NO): YES